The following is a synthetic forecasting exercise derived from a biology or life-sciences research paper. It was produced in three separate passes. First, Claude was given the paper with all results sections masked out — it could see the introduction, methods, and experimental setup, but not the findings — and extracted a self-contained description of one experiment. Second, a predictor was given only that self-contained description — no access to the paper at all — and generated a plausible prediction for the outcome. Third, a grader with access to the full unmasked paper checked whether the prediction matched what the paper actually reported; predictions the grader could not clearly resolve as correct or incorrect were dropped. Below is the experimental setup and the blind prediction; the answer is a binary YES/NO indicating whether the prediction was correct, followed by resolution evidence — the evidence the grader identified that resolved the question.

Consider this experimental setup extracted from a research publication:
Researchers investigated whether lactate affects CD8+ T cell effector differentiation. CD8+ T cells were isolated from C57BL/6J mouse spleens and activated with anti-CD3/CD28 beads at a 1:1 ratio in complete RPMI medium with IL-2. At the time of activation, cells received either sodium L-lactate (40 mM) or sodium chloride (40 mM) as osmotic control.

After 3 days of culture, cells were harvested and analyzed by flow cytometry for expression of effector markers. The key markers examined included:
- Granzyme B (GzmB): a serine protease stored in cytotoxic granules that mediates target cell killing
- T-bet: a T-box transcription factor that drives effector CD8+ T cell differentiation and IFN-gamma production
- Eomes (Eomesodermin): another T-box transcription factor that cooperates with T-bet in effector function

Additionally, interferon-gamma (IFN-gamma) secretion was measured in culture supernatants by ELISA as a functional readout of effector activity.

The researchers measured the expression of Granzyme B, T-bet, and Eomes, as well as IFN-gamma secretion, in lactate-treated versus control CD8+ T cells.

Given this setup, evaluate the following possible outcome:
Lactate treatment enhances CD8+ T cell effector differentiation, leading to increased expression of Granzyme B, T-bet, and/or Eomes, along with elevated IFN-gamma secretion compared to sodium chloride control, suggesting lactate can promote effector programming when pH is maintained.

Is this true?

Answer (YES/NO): NO